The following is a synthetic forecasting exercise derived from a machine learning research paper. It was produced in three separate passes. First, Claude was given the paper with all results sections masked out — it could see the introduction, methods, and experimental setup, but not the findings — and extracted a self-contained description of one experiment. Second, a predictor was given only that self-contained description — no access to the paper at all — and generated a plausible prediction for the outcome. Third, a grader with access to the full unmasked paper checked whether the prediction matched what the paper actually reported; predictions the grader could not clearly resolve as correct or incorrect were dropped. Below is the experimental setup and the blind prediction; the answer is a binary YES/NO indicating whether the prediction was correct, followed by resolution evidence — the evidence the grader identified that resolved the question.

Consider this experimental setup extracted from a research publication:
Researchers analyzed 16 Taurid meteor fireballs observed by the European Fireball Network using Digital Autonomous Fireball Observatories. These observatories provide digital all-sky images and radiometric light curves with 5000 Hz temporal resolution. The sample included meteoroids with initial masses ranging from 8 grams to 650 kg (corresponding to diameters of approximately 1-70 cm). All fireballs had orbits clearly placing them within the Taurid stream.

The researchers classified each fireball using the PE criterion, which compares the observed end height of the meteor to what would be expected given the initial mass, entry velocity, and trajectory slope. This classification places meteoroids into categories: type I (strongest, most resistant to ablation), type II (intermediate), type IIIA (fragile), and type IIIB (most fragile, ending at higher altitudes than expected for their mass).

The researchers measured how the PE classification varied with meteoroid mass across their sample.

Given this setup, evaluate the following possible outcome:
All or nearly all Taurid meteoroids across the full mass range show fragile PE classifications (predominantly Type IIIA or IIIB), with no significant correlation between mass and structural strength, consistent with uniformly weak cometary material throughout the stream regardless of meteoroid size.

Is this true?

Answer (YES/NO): NO